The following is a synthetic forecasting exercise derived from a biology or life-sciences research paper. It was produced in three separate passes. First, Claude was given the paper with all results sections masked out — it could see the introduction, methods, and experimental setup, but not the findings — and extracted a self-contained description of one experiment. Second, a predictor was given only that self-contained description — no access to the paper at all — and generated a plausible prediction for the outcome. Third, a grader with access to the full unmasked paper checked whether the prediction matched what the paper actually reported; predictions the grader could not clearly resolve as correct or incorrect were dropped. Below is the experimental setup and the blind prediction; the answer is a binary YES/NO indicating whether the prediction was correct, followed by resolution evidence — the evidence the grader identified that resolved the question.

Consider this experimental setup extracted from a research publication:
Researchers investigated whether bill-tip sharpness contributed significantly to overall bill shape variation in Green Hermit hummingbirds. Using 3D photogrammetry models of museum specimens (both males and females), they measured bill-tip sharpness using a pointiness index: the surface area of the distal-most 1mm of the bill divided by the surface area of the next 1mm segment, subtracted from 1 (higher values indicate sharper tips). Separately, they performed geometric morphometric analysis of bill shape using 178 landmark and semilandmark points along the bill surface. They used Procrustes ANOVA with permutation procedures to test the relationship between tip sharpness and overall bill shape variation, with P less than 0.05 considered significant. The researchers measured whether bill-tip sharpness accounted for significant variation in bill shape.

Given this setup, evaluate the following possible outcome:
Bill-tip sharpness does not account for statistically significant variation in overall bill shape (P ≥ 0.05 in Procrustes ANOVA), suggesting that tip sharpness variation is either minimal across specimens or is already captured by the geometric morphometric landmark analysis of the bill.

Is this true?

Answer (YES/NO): YES